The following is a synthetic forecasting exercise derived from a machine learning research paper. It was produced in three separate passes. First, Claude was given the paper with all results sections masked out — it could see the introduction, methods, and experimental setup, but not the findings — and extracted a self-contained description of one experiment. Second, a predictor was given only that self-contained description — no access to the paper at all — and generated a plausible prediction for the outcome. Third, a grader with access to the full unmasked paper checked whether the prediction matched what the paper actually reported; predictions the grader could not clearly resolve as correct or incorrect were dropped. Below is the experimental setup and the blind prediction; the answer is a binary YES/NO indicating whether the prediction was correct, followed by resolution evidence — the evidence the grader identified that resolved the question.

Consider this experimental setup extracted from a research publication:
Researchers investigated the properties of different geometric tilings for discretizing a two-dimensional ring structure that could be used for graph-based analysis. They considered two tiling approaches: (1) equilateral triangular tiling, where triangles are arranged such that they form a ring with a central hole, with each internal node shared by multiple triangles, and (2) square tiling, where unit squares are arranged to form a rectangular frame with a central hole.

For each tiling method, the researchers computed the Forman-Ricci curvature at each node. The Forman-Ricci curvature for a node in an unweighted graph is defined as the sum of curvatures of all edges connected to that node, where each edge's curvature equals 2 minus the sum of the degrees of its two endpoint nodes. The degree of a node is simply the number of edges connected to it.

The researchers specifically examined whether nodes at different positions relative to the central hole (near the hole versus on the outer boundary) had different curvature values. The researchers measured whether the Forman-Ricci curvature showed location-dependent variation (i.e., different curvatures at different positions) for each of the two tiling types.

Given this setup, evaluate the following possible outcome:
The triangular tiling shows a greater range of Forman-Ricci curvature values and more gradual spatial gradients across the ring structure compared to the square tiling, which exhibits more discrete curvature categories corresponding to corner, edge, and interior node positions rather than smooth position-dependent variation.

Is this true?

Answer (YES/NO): NO